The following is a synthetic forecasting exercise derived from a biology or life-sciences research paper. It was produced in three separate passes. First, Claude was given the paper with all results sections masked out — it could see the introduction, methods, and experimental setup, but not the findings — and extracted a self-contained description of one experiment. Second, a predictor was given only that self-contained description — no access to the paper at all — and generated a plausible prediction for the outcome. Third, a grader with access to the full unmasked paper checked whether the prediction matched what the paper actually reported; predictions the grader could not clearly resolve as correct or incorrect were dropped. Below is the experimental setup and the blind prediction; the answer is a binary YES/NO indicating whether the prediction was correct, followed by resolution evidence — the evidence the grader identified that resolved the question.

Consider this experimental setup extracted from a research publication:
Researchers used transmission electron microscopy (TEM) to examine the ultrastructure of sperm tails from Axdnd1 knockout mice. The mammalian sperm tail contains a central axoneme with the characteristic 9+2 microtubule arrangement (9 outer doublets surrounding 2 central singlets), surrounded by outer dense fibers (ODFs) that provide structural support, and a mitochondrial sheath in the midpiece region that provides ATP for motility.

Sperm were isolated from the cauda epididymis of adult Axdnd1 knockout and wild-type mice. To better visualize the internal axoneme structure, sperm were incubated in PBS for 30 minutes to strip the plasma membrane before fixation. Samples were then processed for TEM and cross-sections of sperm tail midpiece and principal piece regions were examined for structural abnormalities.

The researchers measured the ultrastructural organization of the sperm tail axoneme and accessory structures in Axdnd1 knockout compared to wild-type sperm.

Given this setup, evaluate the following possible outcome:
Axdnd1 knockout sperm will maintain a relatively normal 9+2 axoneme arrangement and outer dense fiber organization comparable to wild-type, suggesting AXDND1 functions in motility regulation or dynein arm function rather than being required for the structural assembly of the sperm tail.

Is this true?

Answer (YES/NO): NO